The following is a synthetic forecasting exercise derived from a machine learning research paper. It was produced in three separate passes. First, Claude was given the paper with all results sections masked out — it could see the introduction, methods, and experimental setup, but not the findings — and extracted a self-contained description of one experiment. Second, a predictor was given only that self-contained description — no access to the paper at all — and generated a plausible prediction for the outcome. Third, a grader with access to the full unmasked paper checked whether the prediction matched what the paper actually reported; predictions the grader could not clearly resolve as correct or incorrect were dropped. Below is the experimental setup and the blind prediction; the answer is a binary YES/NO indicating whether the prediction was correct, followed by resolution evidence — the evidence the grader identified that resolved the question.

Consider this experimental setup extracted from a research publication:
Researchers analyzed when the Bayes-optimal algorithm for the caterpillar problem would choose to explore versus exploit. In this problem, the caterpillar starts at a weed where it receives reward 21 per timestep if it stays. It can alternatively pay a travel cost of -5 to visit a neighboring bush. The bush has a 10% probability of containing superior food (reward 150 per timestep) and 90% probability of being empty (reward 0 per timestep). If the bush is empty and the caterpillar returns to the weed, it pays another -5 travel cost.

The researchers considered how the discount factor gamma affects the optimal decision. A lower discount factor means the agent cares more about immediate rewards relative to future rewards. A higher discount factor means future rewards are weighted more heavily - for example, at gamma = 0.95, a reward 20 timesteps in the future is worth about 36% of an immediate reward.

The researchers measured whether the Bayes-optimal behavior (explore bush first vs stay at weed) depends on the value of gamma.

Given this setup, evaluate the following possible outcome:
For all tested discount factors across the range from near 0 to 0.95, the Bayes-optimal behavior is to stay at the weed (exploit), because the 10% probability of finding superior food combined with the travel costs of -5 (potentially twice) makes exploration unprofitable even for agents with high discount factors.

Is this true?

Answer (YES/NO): NO